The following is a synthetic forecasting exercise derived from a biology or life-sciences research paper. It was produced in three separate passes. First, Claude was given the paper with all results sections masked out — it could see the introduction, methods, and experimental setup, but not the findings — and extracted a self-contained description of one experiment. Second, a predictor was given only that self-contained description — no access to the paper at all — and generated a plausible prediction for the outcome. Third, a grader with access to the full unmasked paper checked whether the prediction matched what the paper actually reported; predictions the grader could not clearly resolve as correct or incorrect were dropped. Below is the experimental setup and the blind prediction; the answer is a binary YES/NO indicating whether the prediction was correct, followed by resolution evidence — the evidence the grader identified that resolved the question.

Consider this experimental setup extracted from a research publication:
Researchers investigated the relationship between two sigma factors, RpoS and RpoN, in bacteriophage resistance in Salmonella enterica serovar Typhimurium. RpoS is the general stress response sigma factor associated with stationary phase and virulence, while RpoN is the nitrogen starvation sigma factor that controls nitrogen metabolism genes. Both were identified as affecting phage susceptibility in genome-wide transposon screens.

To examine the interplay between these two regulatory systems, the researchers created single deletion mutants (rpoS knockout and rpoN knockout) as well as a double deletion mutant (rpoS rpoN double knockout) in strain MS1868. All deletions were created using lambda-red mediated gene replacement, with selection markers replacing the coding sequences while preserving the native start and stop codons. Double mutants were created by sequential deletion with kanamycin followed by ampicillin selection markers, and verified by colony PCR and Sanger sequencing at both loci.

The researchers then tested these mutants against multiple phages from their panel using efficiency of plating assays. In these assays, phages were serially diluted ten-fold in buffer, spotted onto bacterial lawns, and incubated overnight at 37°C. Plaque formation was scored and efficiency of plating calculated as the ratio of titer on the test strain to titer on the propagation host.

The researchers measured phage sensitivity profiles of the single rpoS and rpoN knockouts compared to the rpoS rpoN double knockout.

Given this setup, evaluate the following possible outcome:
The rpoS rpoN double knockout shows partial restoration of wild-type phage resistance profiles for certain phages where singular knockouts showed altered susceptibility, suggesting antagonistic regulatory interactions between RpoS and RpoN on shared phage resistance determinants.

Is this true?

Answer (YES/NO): NO